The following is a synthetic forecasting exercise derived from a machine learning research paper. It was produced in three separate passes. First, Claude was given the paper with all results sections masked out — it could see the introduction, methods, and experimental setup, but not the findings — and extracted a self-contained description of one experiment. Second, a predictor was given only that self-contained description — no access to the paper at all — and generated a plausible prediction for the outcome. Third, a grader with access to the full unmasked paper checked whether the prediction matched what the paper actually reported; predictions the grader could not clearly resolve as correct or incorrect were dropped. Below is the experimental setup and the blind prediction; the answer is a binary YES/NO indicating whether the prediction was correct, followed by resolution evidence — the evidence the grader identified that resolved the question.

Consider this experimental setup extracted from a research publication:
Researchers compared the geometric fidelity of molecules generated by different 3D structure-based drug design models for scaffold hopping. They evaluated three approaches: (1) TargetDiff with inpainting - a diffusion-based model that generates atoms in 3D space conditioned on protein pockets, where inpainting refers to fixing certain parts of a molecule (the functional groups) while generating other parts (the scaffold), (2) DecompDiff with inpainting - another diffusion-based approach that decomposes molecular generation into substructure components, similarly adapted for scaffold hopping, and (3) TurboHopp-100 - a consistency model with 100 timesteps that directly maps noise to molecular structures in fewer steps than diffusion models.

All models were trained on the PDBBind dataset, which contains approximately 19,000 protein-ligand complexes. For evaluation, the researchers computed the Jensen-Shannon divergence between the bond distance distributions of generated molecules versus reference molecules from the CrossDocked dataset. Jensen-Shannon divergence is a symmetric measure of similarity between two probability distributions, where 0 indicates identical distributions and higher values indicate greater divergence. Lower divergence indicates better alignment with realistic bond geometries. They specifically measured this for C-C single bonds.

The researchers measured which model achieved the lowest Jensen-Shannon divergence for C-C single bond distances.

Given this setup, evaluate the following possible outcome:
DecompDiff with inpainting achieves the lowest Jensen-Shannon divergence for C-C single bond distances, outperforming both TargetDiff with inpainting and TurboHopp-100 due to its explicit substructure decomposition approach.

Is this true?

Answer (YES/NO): YES